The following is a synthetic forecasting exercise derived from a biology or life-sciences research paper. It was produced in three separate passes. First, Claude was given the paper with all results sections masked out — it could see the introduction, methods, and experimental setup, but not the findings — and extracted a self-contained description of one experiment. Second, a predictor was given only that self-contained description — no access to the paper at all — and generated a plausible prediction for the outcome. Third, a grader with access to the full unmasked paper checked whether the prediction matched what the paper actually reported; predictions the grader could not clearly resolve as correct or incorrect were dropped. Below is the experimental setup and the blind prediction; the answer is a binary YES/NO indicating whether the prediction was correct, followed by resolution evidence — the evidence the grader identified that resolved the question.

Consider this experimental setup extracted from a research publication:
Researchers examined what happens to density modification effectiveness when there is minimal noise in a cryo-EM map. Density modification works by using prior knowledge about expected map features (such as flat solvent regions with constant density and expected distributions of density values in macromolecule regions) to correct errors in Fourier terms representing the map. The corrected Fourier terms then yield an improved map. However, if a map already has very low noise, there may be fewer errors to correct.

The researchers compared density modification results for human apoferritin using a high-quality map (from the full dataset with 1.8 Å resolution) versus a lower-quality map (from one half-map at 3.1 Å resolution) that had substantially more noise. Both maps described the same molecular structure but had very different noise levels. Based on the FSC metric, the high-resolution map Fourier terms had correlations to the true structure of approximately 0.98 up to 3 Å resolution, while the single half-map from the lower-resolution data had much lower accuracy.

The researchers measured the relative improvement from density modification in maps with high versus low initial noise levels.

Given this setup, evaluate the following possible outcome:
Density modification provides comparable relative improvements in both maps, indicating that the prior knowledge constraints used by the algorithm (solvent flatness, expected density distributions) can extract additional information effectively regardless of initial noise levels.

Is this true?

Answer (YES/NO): NO